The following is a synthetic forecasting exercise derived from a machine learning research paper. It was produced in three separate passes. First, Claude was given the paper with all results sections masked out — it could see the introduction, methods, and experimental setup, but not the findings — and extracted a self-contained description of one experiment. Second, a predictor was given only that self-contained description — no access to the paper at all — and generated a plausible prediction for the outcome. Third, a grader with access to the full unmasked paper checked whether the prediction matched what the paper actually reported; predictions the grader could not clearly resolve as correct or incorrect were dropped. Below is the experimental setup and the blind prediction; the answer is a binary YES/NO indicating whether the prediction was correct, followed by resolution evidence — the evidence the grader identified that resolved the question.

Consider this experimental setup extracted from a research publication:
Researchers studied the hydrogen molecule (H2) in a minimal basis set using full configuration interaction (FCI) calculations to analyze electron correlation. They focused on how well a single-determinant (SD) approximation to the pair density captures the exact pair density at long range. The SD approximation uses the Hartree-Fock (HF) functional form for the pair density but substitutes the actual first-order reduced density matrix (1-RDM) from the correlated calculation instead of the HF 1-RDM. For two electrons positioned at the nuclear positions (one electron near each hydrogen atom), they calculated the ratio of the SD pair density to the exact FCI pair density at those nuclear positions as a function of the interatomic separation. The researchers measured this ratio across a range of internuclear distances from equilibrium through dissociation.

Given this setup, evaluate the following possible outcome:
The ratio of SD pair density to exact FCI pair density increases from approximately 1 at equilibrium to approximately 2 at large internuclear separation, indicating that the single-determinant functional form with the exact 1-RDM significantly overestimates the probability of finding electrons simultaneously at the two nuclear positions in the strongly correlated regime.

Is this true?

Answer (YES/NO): NO